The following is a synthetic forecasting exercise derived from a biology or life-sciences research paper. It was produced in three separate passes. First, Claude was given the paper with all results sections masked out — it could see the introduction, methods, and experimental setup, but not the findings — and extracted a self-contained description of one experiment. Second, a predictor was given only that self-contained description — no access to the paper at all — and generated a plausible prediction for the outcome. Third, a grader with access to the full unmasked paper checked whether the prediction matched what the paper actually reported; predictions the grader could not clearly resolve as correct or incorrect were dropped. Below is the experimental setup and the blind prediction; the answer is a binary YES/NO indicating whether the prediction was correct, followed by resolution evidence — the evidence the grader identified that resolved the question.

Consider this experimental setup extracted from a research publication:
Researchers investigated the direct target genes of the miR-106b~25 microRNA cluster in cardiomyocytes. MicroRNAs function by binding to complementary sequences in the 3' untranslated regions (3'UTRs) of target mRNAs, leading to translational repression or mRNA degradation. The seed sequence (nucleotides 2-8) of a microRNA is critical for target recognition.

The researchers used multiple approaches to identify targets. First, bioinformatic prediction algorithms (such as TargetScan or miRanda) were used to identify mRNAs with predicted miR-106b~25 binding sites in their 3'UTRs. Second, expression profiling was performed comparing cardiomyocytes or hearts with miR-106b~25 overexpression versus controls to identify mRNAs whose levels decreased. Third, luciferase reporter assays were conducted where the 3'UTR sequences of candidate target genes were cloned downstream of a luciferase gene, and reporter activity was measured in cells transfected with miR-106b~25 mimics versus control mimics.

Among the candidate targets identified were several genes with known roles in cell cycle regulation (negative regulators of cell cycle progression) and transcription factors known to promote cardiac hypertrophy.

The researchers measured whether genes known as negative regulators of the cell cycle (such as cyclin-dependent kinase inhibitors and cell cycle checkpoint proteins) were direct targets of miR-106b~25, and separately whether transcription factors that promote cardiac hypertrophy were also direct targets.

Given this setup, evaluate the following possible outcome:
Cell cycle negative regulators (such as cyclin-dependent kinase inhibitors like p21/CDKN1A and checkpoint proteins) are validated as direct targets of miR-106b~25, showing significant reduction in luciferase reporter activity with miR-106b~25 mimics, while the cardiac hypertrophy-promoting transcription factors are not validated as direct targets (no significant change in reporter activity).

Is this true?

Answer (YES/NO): NO